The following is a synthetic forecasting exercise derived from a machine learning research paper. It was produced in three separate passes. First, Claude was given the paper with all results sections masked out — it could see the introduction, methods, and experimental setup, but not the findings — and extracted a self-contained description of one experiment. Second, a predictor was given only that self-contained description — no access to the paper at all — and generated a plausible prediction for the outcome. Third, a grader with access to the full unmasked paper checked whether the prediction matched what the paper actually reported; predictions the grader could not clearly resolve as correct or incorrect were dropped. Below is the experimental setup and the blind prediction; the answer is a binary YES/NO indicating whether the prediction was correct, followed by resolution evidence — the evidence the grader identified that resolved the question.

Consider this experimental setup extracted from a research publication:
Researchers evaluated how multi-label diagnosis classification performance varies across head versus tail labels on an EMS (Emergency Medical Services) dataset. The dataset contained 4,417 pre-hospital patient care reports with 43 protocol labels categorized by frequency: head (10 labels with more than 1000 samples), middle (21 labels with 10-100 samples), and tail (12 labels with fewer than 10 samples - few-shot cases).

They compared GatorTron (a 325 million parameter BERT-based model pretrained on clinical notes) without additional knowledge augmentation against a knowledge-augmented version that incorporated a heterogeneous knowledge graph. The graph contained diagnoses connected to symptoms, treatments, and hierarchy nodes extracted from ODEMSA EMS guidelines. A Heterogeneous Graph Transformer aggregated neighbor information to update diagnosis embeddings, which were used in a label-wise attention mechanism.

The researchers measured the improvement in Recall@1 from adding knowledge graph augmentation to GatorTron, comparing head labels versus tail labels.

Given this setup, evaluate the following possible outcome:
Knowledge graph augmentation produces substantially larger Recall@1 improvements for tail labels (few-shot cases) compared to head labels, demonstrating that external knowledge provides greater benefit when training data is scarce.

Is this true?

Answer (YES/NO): YES